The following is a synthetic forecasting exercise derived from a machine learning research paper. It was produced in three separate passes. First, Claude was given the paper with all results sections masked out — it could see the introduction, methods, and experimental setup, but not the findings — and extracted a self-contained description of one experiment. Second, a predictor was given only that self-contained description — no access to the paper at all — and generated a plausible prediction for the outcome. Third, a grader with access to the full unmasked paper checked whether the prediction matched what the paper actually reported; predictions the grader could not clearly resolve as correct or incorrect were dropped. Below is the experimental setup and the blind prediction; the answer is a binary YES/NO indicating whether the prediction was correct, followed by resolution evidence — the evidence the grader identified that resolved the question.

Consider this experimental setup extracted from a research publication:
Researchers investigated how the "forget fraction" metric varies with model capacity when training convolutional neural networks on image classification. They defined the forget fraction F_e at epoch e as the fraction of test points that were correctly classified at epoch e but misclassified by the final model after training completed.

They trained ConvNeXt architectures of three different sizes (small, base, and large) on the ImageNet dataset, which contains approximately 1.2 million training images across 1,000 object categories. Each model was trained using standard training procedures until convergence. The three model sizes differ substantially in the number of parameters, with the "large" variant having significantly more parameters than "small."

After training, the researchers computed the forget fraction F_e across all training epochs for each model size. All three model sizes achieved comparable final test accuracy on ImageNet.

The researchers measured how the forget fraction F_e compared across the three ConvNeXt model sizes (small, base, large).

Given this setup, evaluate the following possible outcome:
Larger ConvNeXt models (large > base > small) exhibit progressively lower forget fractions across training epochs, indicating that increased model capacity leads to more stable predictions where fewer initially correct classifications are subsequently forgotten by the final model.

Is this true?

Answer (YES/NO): NO